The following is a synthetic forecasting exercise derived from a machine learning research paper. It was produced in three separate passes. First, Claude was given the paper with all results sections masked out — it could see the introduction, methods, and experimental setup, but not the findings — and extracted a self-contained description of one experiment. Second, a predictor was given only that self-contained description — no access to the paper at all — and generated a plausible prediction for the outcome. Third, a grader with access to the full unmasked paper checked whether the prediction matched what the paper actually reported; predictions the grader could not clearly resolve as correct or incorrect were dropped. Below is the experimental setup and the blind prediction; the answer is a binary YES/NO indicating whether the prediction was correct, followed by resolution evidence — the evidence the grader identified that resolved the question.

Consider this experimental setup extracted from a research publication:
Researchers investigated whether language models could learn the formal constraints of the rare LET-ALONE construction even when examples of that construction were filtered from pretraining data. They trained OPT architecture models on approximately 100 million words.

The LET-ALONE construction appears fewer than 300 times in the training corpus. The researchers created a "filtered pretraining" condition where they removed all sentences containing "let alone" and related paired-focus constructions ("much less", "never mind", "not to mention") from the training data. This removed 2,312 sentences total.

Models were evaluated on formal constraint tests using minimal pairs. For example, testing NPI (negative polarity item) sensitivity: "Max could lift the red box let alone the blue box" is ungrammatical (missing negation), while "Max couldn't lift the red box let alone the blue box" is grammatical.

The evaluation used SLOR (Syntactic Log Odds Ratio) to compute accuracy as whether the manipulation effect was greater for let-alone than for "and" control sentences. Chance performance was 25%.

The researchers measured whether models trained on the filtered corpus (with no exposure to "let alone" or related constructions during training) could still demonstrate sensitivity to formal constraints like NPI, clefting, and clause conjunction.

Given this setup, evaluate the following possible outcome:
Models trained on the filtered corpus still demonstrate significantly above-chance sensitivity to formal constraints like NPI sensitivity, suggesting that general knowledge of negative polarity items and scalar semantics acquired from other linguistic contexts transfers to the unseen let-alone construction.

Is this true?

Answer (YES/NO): YES